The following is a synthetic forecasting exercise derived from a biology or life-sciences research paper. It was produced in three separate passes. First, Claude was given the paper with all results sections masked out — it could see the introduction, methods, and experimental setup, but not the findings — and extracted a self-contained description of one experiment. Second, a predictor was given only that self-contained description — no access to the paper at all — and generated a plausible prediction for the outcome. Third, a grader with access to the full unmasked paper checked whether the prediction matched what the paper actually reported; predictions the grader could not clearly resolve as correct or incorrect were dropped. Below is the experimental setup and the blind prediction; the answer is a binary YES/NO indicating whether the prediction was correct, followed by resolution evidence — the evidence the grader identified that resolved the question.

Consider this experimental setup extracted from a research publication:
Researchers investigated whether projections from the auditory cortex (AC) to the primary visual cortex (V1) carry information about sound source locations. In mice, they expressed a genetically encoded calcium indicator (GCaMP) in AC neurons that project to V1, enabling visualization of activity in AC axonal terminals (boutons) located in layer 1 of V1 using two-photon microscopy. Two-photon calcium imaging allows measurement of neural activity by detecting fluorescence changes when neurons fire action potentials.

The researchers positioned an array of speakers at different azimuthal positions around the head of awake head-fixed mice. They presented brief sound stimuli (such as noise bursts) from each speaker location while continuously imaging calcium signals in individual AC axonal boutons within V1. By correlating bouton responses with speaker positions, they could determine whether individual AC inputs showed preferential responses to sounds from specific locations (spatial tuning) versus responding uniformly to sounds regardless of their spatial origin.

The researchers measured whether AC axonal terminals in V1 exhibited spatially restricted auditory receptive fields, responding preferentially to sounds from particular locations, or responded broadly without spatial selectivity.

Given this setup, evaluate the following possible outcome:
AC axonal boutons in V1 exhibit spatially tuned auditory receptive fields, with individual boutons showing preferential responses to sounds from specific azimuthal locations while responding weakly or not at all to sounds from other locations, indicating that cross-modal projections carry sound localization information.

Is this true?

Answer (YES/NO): YES